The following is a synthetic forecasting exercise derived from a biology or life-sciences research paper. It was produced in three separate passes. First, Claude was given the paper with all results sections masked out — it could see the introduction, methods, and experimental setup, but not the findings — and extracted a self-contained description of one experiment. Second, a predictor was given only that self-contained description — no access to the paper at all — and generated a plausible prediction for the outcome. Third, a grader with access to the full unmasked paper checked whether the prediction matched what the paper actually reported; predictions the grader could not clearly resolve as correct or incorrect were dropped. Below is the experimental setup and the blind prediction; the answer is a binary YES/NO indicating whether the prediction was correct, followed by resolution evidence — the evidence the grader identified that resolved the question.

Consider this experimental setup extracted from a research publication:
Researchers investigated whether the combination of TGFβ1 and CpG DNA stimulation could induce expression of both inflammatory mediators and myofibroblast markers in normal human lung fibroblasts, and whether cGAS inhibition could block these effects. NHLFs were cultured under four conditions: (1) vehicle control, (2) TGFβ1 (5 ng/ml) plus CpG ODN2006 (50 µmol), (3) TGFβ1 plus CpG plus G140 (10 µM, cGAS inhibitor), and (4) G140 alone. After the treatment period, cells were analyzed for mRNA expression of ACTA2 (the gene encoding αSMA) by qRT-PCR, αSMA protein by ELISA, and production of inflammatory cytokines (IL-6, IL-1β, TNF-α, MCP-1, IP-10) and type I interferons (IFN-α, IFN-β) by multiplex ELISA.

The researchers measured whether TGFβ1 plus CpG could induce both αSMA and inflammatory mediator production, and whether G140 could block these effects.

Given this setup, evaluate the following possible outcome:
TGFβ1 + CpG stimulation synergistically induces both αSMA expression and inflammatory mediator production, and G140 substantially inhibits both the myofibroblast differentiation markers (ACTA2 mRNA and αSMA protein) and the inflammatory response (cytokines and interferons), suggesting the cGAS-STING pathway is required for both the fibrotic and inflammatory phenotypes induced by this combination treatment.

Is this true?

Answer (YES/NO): NO